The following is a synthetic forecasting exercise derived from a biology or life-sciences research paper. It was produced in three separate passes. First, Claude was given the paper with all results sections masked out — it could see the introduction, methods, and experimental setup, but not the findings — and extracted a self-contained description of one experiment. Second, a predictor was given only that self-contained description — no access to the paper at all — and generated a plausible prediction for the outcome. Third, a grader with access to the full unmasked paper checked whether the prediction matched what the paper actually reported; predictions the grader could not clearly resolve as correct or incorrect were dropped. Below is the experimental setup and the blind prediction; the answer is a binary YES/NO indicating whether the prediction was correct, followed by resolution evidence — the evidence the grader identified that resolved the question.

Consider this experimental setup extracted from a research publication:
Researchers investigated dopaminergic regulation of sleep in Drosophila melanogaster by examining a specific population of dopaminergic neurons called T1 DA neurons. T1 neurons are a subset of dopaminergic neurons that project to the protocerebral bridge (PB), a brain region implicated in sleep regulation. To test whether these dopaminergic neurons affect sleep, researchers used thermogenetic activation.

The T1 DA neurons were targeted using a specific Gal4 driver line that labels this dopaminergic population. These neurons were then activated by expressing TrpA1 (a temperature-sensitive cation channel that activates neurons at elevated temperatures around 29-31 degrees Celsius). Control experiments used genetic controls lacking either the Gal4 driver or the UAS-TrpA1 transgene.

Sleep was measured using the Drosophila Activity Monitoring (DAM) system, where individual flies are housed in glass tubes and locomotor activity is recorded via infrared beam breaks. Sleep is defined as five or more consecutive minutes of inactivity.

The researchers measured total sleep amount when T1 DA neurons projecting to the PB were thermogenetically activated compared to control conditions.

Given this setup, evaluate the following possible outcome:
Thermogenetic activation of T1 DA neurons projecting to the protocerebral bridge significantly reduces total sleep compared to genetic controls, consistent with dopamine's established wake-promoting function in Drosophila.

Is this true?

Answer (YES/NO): YES